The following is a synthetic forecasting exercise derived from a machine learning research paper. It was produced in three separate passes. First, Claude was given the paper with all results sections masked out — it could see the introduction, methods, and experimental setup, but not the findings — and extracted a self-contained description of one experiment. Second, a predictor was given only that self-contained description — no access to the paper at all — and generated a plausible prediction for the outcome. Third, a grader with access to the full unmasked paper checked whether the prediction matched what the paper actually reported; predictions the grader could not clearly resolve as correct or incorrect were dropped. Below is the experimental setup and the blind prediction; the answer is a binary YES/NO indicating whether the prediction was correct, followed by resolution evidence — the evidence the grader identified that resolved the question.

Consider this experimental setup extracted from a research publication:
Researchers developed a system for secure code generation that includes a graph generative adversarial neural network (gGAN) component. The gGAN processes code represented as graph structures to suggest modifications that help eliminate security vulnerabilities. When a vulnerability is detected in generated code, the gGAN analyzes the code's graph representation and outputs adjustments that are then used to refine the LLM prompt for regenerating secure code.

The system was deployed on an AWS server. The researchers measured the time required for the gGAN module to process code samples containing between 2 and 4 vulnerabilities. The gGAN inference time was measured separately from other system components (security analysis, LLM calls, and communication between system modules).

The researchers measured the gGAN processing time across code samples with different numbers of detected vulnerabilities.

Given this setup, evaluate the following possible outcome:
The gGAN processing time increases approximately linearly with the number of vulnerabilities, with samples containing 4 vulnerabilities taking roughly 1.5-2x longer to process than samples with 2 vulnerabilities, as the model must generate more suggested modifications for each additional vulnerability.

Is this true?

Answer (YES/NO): NO